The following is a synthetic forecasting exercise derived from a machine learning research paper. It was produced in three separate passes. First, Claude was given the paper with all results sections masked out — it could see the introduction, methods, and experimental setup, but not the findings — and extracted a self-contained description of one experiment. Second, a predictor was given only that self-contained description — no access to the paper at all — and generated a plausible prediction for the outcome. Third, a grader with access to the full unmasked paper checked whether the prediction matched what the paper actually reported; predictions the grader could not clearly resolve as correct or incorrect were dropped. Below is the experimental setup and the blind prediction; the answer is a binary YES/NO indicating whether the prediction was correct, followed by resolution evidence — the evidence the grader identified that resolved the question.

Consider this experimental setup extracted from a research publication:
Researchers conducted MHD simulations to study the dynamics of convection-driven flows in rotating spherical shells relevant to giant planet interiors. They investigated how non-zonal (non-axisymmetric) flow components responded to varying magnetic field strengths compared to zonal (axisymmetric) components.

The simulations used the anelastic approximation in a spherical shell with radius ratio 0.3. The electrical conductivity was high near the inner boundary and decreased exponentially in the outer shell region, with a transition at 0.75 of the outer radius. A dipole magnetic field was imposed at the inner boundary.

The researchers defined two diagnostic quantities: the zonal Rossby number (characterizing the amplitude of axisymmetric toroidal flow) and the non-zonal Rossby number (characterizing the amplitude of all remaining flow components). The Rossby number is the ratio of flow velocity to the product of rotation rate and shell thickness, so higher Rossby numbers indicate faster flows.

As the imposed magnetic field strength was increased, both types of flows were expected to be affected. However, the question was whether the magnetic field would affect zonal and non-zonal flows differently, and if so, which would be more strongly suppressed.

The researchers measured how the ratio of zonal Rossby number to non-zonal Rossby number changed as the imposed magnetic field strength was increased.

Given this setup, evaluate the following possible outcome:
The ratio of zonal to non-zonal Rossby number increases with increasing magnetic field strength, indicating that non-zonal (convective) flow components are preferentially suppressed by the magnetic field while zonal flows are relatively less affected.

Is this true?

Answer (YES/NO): NO